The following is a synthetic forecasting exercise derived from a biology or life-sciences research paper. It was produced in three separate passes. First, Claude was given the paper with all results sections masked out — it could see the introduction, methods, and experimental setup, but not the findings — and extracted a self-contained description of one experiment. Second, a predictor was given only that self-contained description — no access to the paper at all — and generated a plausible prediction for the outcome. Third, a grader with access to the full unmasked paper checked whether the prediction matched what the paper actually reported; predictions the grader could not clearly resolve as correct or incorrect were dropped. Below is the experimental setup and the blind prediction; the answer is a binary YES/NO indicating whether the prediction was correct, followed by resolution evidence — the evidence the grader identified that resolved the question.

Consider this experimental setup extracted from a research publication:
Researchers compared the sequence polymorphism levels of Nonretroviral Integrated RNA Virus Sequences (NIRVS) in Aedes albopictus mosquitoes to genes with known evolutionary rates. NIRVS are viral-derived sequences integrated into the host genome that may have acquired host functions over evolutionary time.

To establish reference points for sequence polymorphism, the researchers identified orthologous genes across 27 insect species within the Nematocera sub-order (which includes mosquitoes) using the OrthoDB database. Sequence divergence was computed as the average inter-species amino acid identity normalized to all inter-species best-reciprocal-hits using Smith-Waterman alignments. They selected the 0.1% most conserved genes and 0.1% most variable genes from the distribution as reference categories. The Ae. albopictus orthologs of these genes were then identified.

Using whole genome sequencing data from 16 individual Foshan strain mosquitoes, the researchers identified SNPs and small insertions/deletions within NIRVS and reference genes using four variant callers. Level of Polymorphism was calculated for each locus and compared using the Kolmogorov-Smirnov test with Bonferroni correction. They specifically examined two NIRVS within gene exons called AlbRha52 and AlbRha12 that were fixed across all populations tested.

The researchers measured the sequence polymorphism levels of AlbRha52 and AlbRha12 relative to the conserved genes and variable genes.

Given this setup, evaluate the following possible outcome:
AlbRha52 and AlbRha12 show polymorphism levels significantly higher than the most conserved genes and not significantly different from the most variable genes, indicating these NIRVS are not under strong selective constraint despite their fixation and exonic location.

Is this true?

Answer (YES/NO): NO